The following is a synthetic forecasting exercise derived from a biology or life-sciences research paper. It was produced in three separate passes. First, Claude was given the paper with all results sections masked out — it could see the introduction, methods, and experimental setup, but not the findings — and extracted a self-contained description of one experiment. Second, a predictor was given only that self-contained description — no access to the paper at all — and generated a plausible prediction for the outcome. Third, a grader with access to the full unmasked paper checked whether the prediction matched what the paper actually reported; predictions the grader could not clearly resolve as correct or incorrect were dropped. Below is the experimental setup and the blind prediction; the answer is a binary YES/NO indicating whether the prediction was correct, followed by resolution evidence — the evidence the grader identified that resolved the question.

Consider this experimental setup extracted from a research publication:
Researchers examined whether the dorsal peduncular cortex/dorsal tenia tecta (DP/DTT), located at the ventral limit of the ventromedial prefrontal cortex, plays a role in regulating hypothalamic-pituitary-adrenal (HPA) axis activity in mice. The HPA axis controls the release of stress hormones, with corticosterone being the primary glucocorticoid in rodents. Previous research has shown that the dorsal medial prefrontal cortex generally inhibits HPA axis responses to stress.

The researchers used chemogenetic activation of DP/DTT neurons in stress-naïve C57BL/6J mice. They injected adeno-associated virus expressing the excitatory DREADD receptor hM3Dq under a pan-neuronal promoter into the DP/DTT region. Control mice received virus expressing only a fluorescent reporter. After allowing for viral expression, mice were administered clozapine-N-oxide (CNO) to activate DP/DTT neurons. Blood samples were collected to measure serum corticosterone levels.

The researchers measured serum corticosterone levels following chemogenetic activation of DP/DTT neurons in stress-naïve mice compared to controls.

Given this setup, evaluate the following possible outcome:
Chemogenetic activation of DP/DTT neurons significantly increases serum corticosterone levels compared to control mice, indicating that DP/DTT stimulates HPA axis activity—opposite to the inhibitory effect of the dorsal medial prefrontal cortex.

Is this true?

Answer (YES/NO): YES